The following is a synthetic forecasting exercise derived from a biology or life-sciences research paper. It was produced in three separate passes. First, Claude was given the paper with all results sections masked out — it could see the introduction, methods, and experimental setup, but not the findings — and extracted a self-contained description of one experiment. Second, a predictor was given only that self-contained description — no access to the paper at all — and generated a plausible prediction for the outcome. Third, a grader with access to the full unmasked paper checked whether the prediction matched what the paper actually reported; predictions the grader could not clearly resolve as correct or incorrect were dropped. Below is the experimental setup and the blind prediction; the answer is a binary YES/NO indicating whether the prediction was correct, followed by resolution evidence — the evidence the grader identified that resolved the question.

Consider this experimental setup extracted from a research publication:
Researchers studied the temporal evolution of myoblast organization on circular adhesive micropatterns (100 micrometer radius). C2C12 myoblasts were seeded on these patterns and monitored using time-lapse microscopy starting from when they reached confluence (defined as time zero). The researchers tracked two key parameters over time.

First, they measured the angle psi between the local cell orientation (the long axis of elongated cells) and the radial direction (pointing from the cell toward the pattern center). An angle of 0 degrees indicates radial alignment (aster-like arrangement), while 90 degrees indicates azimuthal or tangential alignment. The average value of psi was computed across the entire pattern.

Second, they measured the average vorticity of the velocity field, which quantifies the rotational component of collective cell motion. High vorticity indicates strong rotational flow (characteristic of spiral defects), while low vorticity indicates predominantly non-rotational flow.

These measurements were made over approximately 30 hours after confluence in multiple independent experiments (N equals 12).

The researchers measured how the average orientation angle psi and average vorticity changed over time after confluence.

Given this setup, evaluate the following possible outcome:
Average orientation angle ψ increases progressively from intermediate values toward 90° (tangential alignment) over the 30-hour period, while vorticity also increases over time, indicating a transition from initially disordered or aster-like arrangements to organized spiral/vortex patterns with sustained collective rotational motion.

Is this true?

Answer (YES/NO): NO